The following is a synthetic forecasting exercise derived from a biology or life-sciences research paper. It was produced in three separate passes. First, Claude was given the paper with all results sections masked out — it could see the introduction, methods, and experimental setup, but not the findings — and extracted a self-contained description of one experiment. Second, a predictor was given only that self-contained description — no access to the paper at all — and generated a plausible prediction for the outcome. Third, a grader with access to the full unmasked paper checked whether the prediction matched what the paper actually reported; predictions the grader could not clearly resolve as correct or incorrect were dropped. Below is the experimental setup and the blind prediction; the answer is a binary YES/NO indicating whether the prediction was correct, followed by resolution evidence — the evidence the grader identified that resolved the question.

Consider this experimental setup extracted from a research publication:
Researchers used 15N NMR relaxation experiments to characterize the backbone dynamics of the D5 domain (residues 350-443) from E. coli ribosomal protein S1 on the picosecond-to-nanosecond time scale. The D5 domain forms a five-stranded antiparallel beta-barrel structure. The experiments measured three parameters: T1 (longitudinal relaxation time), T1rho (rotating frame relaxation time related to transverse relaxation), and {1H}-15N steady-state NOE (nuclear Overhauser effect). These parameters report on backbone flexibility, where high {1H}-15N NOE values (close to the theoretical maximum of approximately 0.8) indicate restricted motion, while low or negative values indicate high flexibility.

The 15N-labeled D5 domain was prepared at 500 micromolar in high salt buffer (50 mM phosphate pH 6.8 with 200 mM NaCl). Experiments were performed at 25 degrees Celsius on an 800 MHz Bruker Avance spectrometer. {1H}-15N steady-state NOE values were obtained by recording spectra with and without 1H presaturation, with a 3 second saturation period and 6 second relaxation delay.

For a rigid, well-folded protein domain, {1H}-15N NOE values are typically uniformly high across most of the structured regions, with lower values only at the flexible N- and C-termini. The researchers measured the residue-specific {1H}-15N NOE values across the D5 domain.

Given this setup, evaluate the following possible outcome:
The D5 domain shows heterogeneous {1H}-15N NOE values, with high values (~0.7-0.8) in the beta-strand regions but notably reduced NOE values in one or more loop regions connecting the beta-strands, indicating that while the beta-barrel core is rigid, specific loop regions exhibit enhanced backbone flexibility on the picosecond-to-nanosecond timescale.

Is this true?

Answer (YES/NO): NO